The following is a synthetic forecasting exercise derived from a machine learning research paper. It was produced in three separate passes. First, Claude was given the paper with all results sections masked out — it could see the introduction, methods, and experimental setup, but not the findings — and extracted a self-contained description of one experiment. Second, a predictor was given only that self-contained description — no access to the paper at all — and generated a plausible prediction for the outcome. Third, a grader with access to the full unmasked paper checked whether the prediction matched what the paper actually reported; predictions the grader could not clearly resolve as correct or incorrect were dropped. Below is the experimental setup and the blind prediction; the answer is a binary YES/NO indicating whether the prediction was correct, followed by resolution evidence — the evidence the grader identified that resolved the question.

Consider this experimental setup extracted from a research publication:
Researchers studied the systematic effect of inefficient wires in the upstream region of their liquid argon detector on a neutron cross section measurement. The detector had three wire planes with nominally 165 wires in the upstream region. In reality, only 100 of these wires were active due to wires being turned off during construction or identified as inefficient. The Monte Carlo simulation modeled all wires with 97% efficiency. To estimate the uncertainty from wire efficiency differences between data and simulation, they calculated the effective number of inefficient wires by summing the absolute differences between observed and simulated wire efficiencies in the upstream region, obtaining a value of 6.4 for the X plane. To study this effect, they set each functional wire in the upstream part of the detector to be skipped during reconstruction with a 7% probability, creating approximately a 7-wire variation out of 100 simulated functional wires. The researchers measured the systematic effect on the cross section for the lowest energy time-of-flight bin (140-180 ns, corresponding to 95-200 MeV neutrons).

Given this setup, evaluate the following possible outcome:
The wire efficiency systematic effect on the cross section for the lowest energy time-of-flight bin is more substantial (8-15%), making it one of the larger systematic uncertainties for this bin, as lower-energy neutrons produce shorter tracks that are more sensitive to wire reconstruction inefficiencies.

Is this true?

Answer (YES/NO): NO